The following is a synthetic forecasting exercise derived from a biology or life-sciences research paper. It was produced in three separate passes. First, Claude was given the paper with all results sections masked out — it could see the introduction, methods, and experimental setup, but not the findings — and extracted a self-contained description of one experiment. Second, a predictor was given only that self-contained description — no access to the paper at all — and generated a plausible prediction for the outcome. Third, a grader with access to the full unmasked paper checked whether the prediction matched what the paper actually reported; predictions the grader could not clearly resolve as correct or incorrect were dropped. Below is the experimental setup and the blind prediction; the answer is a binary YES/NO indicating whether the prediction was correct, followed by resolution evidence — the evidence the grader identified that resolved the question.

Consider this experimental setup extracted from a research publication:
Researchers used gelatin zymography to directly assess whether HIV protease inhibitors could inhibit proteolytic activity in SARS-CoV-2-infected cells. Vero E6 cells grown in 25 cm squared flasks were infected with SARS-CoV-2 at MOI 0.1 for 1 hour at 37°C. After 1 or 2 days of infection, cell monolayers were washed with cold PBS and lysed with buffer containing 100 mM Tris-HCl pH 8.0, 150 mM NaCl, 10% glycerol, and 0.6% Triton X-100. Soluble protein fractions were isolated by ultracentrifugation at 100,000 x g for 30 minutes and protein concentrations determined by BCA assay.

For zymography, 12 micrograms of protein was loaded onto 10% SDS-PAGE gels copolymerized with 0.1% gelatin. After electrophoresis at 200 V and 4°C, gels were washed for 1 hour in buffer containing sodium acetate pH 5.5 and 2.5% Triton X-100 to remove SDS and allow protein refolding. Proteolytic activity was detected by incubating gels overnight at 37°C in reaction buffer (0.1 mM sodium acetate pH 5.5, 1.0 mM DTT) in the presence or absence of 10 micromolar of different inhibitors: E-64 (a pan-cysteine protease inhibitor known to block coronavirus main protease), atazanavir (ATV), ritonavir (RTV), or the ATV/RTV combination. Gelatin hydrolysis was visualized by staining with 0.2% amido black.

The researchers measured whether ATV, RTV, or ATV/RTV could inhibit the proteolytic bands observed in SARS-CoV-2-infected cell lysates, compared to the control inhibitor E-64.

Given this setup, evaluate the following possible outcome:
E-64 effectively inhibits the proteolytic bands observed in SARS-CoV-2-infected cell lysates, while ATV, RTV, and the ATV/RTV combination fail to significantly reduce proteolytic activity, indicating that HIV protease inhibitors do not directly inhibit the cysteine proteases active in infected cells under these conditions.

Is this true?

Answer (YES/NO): NO